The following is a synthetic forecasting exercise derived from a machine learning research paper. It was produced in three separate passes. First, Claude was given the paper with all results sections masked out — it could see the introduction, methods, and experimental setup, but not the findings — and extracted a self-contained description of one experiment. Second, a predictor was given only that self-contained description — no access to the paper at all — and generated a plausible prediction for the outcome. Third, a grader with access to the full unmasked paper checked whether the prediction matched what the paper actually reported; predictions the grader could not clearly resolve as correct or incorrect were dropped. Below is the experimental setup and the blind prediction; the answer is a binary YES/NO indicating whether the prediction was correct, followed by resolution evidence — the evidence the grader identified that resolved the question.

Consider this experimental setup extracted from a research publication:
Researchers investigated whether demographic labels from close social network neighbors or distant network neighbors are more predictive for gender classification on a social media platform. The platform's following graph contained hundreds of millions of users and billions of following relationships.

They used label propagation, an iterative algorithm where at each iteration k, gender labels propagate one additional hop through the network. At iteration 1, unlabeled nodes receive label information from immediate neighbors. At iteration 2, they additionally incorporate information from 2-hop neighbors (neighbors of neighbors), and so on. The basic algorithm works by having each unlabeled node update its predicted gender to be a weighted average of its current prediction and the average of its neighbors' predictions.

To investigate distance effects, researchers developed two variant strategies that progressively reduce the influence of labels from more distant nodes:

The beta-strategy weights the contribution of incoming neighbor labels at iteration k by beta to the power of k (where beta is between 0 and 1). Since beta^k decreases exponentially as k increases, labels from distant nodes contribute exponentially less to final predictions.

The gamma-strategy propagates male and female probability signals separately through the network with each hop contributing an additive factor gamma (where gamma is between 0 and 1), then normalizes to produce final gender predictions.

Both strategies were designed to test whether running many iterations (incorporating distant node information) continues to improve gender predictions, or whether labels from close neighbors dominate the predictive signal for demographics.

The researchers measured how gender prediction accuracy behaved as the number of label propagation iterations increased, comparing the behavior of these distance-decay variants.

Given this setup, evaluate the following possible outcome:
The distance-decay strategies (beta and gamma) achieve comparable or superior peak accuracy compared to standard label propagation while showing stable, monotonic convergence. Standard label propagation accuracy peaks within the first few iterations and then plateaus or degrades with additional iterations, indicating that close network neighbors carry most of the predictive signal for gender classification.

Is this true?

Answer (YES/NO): NO